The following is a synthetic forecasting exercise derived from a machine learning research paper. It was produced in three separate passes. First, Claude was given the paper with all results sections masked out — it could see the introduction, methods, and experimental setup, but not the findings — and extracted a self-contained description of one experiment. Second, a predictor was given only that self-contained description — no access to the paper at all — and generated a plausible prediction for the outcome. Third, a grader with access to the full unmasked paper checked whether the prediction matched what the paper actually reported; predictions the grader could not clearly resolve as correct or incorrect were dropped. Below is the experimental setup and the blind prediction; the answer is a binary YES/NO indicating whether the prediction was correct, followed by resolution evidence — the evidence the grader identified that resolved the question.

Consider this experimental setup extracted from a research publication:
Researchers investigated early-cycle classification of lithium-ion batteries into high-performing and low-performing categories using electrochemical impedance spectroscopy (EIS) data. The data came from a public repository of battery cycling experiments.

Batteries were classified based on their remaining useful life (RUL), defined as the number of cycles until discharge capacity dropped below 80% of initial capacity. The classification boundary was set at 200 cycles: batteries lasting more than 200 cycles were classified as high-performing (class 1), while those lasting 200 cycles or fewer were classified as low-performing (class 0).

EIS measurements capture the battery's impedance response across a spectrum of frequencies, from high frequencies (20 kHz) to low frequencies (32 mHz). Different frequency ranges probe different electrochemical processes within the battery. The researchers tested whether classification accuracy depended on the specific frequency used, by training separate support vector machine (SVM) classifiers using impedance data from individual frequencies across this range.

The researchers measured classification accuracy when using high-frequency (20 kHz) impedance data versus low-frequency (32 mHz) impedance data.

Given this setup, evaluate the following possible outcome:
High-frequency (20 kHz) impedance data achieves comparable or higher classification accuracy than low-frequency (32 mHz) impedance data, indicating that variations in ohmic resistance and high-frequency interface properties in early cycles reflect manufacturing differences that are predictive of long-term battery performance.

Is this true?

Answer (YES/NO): YES